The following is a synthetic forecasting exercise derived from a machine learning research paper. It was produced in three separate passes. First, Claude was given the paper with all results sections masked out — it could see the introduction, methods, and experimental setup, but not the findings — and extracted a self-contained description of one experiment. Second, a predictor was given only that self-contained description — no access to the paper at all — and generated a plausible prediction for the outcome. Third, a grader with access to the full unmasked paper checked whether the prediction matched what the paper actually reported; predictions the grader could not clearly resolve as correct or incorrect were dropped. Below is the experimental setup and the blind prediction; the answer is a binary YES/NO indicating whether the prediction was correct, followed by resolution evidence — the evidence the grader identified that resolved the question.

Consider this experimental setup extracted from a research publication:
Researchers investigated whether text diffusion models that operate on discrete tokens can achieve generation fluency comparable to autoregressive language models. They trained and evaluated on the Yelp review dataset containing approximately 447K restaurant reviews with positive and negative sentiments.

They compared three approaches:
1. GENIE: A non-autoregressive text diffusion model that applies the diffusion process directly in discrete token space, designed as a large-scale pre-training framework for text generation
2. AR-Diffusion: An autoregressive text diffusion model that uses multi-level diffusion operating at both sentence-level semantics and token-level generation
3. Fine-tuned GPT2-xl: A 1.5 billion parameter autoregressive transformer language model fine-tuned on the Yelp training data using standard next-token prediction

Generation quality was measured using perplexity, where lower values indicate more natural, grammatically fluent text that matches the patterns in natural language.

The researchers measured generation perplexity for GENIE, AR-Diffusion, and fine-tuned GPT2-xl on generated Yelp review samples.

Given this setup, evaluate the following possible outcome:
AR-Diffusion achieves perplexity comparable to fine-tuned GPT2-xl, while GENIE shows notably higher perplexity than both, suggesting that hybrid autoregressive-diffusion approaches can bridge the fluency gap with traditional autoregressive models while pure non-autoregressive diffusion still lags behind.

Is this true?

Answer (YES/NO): NO